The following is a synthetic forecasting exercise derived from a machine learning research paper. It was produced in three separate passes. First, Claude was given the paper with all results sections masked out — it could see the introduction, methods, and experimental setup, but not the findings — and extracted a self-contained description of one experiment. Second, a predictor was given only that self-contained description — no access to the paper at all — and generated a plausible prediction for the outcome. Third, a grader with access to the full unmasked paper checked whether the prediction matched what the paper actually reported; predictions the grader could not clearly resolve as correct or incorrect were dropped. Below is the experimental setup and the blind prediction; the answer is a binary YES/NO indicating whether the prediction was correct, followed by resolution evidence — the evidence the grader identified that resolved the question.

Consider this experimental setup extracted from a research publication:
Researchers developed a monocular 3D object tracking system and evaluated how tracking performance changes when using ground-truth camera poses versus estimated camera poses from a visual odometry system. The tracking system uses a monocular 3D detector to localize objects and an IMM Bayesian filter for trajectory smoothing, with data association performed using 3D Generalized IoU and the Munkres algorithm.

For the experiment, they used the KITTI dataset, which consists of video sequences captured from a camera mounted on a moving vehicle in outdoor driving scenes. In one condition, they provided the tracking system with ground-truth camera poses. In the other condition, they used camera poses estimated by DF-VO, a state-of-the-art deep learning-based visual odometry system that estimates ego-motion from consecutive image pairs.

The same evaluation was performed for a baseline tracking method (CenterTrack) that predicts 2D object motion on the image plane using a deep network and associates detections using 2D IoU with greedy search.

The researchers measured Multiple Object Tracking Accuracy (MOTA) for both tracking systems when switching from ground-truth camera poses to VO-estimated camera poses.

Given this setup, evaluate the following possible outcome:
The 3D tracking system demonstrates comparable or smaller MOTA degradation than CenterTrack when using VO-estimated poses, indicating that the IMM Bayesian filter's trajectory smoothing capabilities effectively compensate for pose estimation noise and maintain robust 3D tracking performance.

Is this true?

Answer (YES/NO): YES